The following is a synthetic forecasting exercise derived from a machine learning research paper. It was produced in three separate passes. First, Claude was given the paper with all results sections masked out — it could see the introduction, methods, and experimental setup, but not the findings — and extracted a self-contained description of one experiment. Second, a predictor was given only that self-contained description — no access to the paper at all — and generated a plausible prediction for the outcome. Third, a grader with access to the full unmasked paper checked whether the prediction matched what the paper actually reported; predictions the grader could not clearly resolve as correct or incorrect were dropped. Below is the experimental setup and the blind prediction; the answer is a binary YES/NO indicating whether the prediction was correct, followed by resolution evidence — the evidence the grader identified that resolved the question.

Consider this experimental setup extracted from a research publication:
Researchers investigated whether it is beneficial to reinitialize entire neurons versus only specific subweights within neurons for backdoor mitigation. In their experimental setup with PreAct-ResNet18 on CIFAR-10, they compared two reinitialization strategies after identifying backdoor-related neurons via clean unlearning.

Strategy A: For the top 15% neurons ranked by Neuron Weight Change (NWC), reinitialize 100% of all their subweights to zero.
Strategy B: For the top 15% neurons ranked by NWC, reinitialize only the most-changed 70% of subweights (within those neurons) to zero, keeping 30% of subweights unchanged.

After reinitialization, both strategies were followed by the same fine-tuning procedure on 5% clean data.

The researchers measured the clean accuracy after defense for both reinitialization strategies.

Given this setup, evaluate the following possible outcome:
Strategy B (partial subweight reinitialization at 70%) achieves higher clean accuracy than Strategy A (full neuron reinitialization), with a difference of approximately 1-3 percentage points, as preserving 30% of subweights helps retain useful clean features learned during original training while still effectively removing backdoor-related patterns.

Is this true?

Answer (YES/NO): NO